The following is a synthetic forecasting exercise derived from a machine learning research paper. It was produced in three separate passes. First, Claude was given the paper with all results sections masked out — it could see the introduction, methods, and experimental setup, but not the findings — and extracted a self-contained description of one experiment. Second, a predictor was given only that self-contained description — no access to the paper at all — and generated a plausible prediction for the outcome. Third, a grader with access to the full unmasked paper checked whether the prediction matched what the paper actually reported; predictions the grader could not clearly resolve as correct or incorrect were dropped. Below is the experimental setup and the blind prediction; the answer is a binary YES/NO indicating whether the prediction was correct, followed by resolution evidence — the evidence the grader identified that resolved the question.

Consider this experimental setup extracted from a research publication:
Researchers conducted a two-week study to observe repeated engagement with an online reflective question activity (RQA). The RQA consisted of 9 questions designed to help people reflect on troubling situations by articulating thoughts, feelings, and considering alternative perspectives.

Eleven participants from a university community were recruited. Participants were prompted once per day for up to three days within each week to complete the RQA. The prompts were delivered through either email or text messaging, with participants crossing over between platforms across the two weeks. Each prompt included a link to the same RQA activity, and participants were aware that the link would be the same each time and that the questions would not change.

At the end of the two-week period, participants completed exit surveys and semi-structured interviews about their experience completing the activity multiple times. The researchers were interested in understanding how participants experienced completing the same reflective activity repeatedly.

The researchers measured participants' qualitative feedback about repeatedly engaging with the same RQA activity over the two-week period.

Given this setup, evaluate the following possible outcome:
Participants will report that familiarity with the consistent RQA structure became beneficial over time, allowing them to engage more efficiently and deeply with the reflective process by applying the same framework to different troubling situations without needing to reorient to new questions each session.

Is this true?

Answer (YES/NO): NO